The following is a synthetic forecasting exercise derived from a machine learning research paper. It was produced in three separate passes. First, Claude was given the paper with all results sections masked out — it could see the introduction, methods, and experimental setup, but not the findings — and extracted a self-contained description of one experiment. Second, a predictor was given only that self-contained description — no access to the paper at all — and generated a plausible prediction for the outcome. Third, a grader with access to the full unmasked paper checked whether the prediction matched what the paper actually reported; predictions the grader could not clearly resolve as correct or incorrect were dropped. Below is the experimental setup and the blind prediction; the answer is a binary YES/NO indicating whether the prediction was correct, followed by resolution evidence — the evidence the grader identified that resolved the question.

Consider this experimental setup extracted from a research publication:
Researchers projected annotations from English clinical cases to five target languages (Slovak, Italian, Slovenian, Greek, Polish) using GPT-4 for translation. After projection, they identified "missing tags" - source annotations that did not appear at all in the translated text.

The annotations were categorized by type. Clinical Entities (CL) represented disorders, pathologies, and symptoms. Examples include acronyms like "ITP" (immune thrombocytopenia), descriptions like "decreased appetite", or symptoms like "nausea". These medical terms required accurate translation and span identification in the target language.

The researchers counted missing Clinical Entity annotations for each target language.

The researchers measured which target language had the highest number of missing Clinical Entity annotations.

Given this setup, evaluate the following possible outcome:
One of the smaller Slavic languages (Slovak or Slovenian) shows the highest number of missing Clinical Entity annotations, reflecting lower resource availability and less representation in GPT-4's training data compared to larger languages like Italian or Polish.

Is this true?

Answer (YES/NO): NO